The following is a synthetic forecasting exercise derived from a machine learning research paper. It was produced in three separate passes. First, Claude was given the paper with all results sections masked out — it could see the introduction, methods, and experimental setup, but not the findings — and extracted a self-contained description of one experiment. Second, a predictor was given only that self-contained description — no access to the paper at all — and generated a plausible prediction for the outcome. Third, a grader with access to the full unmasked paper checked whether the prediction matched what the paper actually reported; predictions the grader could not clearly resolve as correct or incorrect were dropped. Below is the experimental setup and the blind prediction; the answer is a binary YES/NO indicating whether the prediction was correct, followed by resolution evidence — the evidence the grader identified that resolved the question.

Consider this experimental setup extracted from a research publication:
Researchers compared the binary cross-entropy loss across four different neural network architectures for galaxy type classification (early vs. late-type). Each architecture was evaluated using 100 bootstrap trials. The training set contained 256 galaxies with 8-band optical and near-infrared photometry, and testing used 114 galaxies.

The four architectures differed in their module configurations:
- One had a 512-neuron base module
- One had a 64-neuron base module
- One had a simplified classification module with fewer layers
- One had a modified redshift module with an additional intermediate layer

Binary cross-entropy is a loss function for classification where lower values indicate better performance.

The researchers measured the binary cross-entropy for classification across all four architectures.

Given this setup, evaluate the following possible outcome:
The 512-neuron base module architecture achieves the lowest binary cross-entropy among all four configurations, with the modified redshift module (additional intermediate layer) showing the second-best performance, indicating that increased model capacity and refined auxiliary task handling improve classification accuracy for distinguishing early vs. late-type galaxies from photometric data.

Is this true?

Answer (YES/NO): NO